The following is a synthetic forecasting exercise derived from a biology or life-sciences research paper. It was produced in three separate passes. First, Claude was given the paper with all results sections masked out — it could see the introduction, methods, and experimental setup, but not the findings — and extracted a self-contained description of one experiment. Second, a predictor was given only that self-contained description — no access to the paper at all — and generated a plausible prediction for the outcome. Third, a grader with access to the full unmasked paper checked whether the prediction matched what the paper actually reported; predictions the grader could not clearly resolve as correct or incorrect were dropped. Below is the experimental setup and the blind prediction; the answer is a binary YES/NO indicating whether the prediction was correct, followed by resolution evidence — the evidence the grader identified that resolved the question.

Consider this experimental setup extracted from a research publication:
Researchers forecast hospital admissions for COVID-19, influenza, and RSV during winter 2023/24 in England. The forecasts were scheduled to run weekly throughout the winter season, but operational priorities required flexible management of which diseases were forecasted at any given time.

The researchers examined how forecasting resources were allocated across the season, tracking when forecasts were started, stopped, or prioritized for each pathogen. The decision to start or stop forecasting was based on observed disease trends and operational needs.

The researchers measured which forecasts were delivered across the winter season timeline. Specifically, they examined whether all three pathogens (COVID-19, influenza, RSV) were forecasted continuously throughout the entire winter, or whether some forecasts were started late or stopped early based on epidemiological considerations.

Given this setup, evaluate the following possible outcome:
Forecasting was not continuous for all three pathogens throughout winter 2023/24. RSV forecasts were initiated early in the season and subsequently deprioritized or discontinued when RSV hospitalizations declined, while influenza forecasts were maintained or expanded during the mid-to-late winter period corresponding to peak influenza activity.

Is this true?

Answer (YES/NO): YES